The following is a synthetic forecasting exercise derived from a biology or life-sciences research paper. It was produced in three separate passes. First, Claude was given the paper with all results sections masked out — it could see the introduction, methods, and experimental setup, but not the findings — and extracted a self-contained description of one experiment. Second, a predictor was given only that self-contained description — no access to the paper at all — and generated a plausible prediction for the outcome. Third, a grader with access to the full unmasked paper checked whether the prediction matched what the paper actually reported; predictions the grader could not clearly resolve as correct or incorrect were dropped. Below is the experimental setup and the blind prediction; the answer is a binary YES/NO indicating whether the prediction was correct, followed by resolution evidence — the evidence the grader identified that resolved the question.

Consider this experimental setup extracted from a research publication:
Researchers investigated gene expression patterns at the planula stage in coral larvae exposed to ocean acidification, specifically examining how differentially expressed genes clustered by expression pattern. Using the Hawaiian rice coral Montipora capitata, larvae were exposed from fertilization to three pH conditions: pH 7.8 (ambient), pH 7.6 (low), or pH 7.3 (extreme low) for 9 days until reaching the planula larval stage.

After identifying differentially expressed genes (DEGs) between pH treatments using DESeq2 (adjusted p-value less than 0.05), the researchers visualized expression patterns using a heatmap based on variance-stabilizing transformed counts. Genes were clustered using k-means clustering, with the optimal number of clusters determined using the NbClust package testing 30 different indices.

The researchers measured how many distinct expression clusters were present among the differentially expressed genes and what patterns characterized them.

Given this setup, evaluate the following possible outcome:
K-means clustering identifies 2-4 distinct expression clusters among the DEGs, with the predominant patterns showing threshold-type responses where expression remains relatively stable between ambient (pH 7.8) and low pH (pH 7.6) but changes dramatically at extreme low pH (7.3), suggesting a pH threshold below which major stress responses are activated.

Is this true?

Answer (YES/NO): NO